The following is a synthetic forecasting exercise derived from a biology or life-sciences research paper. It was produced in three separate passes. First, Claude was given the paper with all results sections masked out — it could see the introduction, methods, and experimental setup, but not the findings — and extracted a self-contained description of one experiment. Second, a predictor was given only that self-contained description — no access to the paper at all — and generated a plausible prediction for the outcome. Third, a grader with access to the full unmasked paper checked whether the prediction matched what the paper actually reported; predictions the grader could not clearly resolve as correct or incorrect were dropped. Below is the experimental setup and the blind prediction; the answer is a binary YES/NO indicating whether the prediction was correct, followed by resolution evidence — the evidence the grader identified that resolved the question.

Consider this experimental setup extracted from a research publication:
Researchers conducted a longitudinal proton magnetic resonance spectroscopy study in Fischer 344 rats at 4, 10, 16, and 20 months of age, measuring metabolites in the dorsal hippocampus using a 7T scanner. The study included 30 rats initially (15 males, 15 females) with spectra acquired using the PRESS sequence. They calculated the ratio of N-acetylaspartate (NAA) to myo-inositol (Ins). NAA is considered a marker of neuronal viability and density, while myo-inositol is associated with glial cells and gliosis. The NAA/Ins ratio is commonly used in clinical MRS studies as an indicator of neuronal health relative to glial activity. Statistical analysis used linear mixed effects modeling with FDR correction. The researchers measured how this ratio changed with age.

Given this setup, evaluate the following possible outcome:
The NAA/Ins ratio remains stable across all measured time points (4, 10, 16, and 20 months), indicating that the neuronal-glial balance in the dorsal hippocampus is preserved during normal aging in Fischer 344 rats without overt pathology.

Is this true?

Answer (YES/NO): NO